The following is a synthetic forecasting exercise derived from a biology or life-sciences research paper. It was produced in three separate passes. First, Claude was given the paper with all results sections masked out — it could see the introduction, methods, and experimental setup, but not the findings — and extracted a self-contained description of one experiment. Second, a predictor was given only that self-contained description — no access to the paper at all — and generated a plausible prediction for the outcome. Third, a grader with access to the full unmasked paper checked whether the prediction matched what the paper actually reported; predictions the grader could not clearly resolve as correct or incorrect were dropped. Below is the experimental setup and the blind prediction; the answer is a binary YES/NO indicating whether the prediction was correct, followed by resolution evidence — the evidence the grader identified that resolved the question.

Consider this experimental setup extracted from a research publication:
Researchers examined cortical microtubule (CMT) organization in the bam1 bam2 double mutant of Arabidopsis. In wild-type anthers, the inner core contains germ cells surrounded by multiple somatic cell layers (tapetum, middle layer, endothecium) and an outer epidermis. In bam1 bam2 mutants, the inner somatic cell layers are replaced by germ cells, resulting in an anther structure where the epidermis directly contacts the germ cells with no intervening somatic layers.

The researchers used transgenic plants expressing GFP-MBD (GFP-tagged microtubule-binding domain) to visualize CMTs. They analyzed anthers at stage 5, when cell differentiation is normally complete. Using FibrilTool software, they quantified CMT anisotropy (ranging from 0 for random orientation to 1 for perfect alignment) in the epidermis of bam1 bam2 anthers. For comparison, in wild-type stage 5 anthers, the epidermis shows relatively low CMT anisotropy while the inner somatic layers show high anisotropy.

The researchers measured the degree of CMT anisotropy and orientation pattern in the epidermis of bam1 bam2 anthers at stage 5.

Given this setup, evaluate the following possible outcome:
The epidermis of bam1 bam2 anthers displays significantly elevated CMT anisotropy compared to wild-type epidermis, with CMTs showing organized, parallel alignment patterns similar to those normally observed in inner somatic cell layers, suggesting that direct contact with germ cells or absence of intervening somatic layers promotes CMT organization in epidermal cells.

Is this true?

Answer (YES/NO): YES